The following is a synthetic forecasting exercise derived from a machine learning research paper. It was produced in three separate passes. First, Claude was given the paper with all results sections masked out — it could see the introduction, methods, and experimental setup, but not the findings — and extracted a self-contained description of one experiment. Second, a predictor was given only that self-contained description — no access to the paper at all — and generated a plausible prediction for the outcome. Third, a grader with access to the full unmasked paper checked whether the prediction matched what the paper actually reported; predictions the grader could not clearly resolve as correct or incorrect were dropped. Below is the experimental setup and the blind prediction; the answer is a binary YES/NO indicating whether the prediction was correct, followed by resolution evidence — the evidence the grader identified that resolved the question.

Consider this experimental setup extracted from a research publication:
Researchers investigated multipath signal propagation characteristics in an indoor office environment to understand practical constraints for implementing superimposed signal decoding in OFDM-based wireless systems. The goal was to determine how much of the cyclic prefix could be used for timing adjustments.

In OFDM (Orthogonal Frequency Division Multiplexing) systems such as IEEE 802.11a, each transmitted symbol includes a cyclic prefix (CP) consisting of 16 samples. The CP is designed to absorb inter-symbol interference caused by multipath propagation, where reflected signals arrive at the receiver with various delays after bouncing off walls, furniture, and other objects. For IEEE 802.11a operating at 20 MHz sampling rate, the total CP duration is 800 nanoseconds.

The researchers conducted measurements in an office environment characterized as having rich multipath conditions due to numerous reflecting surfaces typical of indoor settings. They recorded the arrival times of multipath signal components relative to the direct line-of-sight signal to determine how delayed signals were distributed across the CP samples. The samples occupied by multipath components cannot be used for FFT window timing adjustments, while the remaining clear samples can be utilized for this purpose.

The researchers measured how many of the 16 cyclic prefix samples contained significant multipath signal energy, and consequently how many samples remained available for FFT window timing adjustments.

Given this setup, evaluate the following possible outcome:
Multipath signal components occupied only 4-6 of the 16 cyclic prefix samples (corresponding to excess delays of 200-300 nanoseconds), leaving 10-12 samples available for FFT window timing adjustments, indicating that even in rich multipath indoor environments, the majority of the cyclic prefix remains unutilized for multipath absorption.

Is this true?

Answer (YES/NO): NO